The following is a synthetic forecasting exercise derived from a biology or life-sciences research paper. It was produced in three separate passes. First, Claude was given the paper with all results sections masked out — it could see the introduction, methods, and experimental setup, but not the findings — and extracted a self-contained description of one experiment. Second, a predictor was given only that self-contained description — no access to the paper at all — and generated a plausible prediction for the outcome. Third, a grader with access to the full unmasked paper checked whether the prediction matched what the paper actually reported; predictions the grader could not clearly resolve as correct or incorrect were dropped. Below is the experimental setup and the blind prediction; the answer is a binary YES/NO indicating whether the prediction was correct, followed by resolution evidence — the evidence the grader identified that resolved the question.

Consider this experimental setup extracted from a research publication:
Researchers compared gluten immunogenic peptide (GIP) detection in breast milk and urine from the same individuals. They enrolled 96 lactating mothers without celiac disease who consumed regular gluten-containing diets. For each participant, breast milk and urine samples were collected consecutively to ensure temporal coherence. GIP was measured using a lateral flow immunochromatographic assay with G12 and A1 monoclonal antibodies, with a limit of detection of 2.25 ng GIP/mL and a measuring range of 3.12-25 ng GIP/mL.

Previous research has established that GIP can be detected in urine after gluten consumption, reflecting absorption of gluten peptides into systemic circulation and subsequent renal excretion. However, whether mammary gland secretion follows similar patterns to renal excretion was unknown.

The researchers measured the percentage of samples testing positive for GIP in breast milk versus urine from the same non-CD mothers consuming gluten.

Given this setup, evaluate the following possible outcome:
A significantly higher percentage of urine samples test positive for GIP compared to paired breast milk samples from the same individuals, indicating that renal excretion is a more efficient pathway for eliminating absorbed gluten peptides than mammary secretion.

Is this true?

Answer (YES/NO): YES